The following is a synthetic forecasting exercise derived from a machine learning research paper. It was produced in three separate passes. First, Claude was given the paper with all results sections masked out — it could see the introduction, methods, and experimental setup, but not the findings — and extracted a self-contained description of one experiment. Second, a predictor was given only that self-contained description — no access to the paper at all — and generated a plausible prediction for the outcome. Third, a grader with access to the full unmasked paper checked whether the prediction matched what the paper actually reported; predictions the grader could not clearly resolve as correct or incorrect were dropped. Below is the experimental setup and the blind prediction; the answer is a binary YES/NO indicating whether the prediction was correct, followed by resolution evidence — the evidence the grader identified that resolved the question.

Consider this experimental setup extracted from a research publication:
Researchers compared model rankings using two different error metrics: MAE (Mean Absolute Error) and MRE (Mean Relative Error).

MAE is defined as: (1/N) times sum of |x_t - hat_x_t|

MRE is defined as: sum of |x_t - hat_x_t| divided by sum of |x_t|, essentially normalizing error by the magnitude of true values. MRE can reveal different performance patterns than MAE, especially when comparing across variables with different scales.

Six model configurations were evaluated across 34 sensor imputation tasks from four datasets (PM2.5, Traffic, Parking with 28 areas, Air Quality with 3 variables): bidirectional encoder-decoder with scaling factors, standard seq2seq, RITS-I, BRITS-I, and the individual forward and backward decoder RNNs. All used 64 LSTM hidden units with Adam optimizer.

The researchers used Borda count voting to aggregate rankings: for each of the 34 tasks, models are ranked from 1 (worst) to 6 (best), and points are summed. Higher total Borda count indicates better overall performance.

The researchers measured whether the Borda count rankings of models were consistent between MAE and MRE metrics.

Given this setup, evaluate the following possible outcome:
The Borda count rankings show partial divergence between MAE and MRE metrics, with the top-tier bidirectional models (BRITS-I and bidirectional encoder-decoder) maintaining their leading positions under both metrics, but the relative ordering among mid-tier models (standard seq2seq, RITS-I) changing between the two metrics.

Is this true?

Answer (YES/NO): NO